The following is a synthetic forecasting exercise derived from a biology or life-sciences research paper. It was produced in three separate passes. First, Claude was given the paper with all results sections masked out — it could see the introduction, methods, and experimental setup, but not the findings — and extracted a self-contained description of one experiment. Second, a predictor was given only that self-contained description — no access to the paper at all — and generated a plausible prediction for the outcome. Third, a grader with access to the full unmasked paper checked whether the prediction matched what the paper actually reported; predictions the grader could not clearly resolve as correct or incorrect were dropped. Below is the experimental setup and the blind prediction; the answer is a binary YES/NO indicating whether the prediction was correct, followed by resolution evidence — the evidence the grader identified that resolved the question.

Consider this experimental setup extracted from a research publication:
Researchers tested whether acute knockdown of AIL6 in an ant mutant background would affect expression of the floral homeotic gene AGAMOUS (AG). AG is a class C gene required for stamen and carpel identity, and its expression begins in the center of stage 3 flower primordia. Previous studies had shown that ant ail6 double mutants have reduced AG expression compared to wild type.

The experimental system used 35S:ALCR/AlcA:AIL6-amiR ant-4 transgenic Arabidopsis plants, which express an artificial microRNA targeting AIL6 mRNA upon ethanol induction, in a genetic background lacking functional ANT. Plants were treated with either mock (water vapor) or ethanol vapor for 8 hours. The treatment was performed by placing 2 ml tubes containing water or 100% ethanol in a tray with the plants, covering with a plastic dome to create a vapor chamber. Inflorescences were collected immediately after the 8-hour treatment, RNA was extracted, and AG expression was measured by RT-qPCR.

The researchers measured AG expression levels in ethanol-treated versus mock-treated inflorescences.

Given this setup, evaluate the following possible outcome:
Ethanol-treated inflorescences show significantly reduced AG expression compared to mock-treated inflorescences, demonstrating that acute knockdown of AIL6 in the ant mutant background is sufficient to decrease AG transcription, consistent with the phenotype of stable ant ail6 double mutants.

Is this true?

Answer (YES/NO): YES